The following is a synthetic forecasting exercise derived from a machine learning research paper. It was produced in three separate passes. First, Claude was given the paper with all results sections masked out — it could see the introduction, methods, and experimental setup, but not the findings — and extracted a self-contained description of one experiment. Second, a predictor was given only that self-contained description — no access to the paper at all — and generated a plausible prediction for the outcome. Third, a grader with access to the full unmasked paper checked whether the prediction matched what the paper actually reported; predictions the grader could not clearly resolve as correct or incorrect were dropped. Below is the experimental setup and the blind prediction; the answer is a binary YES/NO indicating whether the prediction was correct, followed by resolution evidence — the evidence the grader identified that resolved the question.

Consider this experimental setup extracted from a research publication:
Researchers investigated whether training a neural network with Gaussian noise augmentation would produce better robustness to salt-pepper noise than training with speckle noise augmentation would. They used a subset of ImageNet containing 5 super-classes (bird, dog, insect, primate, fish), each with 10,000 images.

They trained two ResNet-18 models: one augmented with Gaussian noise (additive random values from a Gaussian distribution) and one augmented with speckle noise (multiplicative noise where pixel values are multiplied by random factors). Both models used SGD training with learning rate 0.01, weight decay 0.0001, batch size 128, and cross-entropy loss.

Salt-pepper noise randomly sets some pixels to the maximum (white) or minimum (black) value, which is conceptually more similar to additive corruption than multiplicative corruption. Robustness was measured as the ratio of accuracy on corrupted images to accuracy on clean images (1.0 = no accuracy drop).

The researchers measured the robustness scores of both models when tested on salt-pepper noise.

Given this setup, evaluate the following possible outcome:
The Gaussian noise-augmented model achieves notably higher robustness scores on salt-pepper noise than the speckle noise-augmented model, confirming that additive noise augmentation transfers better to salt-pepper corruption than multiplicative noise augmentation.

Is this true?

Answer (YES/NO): NO